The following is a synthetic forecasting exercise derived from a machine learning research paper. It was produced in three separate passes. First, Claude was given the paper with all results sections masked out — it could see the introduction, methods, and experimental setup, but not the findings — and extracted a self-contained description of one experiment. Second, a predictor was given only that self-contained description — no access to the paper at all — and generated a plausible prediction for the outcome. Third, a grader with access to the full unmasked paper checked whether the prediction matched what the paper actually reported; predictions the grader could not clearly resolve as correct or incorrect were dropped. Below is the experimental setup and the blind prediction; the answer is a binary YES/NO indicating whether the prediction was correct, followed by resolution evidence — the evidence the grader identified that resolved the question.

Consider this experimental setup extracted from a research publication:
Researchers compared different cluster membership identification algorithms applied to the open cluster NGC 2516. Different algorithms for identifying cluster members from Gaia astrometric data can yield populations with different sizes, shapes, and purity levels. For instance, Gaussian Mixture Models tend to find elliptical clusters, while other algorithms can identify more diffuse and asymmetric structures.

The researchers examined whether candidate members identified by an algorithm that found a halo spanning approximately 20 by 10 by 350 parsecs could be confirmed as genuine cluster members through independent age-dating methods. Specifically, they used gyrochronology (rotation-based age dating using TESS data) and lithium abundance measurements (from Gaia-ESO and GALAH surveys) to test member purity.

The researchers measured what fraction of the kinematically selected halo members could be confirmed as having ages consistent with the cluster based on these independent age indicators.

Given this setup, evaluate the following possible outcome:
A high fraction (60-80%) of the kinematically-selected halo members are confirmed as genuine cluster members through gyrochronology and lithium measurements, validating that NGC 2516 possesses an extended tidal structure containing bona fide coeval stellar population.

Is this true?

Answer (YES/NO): YES